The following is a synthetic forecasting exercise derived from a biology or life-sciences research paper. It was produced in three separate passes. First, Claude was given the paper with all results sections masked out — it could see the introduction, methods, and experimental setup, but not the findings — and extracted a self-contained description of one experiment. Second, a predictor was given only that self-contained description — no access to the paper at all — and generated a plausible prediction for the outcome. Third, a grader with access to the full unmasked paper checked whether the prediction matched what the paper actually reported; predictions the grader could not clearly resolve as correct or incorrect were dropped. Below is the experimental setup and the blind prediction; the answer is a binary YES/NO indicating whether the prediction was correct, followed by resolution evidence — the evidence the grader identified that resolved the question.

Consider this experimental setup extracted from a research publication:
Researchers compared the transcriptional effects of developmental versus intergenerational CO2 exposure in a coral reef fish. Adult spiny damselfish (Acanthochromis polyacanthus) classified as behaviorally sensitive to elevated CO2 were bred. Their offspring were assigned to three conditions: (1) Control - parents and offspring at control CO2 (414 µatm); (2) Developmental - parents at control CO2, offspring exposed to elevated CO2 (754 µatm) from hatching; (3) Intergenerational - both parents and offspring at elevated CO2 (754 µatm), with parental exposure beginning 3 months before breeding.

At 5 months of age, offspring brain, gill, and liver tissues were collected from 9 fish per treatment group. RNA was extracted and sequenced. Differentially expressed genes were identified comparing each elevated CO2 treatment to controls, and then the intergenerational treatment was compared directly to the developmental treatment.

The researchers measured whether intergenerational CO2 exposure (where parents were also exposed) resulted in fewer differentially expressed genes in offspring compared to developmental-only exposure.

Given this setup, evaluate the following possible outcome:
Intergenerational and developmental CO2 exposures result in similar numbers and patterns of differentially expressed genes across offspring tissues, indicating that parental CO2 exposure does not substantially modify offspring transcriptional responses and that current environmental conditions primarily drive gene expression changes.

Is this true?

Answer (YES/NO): NO